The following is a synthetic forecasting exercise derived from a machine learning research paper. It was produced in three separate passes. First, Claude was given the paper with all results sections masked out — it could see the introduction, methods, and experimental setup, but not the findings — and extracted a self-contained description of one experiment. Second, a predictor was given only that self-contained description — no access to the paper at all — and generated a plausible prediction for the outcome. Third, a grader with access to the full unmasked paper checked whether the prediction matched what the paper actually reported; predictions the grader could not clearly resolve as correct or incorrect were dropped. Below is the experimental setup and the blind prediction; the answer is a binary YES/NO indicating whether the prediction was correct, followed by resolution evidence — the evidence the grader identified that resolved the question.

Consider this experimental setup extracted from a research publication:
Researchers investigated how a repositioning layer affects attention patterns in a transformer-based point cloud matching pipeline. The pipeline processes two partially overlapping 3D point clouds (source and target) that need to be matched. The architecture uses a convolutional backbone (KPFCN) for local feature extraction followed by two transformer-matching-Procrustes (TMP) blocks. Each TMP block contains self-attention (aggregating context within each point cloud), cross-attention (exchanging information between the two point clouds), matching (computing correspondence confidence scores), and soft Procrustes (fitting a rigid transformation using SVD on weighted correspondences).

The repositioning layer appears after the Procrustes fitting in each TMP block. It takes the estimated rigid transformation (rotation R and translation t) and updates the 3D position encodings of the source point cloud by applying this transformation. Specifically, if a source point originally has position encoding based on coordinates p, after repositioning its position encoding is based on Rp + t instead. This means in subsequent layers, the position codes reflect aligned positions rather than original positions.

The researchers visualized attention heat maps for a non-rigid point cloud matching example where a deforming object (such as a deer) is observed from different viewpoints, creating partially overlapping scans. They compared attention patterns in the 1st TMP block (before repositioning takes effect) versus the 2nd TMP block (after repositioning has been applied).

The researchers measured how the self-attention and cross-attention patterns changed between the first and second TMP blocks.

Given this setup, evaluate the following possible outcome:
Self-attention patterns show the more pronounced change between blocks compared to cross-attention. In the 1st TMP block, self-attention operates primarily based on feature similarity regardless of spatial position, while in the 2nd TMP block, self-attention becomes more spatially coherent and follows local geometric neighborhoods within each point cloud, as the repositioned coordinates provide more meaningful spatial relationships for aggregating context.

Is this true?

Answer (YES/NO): NO